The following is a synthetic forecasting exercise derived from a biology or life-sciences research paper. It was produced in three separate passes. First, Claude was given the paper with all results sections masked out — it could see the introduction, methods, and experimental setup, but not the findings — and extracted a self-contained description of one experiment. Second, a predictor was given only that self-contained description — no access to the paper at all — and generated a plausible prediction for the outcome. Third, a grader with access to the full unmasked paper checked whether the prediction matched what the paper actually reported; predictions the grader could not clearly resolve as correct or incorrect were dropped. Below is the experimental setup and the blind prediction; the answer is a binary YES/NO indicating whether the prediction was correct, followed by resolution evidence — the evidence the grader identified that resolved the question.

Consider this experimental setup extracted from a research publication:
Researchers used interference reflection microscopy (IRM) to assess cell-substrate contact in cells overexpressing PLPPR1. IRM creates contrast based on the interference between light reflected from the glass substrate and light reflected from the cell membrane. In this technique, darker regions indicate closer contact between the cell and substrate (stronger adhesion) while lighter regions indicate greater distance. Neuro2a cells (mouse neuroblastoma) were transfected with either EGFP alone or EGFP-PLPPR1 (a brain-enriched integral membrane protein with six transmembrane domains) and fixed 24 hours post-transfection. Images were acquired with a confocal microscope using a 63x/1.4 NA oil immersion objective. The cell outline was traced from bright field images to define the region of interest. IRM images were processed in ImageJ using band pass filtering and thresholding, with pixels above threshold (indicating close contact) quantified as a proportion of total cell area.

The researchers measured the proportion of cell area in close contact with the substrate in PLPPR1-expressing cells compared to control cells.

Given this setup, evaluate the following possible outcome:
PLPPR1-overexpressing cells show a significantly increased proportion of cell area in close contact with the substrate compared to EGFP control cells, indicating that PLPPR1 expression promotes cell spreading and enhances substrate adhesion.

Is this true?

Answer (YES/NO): YES